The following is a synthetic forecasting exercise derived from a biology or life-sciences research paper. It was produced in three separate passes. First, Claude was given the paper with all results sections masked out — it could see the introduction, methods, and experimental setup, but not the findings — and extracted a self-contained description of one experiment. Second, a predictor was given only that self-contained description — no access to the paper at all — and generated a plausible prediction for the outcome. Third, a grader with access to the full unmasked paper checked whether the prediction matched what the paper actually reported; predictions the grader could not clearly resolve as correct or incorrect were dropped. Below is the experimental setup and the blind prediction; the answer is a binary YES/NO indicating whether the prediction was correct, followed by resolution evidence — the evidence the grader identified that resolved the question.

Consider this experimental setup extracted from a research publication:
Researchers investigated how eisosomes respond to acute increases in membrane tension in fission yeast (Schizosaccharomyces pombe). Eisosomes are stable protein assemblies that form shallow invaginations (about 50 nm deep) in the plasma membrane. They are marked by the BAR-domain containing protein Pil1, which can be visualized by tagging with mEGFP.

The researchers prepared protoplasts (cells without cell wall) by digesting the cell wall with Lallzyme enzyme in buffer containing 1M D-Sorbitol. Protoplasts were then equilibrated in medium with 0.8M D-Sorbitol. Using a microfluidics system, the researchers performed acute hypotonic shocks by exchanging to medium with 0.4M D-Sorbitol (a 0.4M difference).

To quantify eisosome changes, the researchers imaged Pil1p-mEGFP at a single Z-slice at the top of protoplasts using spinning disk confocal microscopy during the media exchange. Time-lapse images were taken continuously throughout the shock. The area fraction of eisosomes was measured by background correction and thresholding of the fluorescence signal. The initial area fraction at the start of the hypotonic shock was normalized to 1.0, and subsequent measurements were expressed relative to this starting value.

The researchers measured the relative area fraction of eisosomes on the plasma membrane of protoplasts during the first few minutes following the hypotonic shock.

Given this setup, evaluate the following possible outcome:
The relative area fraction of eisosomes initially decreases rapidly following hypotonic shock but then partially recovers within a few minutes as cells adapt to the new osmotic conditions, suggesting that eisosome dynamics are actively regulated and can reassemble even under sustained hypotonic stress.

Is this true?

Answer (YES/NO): NO